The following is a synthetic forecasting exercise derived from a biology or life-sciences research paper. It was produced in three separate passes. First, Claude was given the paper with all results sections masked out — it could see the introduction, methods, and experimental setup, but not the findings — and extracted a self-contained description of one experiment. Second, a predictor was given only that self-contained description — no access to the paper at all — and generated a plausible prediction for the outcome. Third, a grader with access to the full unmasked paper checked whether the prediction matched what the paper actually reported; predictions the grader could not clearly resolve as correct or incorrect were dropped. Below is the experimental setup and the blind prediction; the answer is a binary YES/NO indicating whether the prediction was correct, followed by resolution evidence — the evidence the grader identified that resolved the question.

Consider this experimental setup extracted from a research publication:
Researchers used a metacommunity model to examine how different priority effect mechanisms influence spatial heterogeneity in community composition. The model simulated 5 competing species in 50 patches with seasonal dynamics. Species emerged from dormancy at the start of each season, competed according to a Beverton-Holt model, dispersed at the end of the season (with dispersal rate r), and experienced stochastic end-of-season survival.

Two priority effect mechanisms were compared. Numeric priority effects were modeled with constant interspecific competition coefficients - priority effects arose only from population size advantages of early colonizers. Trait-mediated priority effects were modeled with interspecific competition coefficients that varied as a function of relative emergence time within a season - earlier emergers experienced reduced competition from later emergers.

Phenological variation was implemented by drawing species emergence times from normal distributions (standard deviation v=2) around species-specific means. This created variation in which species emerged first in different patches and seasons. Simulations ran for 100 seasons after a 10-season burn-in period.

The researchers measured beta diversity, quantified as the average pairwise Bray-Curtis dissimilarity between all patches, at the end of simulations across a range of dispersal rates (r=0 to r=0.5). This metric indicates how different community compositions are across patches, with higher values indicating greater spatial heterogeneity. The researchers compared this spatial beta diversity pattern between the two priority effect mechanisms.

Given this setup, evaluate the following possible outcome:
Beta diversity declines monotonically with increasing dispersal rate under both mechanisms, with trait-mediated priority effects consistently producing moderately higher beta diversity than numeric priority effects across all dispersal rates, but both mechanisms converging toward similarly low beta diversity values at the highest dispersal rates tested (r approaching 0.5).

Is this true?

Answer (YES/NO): NO